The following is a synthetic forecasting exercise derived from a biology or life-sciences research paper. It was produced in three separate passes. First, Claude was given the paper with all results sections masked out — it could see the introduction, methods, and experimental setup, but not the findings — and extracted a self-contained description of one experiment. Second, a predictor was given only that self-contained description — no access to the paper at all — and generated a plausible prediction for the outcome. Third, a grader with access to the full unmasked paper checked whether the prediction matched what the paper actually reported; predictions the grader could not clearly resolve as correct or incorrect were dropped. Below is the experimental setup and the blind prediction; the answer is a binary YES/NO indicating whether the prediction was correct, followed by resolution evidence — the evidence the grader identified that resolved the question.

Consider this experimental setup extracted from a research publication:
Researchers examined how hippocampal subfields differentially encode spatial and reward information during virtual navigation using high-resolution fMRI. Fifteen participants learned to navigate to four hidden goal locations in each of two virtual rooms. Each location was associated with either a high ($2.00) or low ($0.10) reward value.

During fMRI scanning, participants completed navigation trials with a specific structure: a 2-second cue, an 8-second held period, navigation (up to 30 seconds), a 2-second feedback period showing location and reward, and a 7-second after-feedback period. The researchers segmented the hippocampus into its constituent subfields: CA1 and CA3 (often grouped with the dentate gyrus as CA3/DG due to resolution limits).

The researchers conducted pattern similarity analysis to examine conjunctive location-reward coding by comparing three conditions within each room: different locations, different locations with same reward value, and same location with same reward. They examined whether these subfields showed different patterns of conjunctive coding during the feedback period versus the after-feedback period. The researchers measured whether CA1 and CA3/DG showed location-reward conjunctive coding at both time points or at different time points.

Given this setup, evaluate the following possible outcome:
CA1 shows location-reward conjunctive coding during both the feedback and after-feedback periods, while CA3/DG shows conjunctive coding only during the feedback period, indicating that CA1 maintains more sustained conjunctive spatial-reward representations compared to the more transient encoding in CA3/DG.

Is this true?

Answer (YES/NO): NO